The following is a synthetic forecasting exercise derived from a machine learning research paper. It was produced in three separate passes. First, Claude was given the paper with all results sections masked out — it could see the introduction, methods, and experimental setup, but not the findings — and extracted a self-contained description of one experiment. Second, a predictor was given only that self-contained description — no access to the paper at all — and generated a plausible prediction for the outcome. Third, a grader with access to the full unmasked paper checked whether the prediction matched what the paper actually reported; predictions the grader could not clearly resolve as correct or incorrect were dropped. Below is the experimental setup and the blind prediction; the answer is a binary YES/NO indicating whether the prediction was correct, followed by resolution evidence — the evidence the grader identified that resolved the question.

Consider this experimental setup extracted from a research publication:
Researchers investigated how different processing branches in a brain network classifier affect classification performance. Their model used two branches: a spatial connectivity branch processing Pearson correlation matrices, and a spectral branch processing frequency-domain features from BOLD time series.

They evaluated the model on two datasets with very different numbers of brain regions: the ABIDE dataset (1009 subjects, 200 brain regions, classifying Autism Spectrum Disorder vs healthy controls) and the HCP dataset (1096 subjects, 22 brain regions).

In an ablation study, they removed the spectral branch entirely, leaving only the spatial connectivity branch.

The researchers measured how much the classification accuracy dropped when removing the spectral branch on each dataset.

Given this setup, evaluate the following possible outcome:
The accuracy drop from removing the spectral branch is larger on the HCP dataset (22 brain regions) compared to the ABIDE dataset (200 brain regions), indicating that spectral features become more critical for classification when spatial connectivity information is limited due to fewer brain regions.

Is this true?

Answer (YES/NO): NO